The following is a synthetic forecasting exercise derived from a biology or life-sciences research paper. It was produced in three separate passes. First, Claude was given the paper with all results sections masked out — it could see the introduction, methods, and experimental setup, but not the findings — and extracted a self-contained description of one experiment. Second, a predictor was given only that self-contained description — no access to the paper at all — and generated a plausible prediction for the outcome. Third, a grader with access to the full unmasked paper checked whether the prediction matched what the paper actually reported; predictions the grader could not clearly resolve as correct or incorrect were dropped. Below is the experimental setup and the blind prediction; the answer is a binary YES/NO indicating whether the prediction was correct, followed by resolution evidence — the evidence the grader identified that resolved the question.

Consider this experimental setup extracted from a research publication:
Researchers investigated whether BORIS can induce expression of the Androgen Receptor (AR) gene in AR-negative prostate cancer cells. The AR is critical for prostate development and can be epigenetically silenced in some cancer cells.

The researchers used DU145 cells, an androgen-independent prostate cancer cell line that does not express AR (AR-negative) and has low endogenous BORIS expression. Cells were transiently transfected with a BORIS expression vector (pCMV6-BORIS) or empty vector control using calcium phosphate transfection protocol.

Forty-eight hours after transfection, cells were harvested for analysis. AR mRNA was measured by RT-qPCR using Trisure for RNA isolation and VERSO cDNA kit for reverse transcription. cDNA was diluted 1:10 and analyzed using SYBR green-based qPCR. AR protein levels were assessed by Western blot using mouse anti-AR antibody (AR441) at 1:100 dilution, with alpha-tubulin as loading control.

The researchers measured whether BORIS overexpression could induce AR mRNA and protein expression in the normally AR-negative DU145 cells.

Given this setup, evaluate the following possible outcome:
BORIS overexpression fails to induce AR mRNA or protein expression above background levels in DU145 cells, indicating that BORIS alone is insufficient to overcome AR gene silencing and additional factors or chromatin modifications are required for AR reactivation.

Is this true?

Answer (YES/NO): NO